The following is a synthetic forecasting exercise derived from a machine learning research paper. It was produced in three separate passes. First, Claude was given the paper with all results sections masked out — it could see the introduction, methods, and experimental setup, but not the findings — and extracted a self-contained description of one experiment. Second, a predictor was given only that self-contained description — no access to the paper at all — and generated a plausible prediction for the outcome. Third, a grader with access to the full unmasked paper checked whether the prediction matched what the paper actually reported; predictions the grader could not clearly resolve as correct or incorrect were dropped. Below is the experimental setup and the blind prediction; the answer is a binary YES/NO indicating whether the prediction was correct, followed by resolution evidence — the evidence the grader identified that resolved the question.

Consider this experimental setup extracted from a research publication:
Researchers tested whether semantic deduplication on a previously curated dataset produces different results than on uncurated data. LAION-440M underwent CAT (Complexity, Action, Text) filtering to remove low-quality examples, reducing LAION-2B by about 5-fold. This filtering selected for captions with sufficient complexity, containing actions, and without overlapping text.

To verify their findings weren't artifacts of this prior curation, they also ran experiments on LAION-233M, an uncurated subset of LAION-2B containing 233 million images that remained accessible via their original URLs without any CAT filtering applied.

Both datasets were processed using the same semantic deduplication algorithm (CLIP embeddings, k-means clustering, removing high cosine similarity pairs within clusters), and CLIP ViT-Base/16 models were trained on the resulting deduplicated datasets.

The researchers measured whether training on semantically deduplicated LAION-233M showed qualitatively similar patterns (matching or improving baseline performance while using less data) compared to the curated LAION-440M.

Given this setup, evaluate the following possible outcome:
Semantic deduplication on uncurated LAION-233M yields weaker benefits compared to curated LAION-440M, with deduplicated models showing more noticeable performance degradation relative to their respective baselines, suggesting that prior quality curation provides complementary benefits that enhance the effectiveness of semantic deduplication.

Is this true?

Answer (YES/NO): NO